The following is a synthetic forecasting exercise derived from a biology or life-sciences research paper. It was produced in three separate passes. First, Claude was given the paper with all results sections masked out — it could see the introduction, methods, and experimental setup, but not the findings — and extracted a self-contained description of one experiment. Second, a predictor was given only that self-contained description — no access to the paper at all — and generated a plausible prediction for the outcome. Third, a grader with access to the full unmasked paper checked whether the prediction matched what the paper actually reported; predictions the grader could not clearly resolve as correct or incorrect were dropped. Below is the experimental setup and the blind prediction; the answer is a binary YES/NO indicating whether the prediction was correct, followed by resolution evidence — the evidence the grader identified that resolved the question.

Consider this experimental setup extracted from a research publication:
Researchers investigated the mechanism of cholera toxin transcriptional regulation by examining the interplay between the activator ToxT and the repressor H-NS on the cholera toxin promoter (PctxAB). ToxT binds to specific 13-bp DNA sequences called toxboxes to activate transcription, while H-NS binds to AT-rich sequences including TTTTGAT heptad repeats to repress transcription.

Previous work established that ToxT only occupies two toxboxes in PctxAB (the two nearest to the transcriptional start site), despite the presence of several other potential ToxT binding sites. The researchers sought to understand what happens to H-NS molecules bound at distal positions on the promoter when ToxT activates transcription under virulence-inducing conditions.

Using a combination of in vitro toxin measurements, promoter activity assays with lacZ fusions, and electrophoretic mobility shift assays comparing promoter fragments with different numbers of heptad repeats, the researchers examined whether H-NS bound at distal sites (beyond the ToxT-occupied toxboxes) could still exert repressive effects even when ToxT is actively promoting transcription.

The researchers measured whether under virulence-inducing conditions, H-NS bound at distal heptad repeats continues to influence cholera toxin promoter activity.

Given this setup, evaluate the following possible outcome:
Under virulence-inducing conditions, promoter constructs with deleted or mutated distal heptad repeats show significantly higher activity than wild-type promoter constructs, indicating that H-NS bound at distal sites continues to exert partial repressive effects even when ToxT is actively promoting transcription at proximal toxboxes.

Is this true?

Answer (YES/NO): YES